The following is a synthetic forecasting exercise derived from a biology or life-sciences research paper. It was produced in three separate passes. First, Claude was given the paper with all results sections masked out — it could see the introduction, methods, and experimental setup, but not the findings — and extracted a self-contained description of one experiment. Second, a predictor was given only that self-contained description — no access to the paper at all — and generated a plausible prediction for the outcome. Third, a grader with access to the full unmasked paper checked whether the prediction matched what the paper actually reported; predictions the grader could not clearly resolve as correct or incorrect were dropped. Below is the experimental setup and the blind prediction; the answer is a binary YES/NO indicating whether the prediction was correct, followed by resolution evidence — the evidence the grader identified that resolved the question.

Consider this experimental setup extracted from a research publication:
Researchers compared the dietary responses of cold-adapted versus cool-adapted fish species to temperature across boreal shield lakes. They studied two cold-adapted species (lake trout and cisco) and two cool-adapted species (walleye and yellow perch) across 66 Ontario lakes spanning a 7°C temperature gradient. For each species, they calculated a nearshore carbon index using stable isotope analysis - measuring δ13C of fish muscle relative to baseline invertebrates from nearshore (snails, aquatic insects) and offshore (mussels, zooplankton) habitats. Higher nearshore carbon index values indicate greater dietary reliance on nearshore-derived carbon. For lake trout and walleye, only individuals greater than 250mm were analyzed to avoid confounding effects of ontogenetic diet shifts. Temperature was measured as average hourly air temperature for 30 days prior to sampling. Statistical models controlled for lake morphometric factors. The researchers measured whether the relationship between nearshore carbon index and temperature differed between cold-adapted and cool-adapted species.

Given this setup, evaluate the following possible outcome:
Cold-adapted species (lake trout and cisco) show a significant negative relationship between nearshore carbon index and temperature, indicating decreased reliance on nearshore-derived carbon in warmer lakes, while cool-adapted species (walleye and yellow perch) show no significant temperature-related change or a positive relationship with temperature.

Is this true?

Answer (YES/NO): NO